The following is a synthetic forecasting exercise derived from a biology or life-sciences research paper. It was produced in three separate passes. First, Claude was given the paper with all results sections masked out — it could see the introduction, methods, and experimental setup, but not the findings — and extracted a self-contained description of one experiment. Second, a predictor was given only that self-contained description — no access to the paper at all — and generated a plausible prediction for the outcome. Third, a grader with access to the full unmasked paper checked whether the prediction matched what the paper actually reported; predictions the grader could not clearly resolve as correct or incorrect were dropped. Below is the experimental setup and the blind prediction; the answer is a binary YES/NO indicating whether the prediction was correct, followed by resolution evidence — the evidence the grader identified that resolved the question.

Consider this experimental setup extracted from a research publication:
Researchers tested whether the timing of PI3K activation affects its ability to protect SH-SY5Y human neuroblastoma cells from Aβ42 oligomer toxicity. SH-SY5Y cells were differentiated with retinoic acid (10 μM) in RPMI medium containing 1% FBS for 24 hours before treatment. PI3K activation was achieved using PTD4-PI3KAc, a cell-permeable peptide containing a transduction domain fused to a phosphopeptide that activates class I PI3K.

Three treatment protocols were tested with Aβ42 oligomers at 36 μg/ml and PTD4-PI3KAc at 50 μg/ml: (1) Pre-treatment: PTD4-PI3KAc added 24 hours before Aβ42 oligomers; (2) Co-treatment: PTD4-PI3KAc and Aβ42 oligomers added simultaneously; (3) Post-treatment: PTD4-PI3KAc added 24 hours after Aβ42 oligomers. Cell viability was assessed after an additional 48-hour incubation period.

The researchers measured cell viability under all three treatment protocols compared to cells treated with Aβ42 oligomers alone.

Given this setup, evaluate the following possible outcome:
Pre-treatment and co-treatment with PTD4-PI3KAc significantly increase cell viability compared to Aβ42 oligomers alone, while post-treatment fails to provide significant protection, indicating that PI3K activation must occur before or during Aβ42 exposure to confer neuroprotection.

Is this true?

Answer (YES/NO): YES